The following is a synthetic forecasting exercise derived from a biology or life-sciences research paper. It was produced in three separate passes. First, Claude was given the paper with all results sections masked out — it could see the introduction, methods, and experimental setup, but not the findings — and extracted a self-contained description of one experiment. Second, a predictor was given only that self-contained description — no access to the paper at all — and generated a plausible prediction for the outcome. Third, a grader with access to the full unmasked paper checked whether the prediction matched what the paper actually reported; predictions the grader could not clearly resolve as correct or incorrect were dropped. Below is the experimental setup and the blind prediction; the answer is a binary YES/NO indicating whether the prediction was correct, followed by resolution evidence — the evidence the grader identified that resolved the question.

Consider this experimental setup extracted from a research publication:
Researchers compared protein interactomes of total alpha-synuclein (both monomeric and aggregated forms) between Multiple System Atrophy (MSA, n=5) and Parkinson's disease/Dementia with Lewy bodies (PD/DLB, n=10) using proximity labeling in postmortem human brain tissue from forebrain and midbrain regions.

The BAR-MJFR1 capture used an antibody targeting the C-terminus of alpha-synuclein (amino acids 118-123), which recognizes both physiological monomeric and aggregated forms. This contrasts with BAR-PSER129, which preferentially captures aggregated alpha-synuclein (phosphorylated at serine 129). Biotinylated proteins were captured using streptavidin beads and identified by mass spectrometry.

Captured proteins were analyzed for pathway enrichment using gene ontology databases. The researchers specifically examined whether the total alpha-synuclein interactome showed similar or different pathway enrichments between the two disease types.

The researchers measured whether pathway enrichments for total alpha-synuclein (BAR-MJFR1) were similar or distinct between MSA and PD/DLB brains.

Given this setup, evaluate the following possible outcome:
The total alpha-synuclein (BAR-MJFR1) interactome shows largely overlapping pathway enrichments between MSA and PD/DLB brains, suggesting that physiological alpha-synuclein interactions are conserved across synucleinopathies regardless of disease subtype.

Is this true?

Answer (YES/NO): YES